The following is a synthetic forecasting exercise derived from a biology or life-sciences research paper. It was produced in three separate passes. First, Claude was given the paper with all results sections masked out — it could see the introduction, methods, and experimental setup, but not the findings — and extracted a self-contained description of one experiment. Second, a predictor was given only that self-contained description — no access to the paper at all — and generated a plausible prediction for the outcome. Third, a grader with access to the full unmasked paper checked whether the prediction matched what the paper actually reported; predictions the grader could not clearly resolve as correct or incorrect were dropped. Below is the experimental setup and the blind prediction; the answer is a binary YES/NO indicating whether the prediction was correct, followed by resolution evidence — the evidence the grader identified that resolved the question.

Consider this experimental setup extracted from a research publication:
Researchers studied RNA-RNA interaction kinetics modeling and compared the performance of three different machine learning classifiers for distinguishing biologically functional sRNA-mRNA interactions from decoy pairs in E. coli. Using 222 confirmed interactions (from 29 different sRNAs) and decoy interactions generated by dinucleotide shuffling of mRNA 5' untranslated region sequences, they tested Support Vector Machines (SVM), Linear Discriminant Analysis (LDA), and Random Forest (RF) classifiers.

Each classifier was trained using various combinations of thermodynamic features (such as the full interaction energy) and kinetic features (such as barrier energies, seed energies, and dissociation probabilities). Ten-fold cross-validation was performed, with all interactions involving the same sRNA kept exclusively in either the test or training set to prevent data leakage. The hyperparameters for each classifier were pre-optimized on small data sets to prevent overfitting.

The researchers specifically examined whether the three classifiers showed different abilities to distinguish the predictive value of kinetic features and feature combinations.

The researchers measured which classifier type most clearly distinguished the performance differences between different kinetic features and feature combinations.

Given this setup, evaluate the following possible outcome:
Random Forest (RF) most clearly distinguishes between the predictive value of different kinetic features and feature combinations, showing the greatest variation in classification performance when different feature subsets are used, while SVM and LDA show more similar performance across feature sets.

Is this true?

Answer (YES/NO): YES